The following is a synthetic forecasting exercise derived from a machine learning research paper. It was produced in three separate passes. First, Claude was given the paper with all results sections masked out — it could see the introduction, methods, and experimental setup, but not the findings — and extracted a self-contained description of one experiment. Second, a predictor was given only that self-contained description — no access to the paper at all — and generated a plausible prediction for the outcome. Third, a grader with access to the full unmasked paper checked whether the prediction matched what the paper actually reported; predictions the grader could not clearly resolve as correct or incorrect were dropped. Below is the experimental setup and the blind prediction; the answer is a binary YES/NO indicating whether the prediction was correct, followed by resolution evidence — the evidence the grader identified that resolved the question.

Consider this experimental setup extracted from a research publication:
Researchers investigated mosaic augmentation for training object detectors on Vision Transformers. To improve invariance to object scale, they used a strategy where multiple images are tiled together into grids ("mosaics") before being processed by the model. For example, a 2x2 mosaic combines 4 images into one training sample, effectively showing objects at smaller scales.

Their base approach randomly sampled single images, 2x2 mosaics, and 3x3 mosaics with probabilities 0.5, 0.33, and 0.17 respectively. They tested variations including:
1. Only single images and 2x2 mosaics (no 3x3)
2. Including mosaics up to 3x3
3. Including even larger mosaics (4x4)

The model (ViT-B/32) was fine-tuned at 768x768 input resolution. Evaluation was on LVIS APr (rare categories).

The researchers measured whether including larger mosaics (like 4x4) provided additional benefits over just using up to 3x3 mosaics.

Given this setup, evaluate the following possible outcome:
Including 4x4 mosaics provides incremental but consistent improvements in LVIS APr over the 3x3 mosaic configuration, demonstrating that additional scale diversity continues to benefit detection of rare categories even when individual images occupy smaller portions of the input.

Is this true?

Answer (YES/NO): NO